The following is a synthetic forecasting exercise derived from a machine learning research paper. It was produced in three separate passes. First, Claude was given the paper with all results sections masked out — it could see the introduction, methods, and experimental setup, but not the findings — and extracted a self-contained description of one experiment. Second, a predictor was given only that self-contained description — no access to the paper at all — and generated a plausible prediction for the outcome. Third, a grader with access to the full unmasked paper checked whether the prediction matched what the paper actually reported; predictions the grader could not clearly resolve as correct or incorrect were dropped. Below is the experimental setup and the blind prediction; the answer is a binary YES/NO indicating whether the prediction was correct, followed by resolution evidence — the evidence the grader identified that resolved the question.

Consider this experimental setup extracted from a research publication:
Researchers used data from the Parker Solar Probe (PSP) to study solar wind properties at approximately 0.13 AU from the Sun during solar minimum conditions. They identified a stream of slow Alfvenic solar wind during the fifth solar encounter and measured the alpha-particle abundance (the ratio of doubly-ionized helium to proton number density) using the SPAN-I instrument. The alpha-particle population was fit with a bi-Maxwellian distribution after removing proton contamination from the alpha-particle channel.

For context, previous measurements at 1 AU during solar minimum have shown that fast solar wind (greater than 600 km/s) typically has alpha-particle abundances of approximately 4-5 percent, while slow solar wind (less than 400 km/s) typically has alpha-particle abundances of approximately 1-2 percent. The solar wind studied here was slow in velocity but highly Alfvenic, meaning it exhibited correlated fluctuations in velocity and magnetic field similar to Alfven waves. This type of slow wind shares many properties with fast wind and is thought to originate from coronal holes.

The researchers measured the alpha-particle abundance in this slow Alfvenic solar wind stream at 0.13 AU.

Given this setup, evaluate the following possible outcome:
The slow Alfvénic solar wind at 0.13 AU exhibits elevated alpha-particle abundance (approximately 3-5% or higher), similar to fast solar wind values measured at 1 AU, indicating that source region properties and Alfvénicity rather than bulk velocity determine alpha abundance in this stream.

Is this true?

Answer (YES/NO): NO